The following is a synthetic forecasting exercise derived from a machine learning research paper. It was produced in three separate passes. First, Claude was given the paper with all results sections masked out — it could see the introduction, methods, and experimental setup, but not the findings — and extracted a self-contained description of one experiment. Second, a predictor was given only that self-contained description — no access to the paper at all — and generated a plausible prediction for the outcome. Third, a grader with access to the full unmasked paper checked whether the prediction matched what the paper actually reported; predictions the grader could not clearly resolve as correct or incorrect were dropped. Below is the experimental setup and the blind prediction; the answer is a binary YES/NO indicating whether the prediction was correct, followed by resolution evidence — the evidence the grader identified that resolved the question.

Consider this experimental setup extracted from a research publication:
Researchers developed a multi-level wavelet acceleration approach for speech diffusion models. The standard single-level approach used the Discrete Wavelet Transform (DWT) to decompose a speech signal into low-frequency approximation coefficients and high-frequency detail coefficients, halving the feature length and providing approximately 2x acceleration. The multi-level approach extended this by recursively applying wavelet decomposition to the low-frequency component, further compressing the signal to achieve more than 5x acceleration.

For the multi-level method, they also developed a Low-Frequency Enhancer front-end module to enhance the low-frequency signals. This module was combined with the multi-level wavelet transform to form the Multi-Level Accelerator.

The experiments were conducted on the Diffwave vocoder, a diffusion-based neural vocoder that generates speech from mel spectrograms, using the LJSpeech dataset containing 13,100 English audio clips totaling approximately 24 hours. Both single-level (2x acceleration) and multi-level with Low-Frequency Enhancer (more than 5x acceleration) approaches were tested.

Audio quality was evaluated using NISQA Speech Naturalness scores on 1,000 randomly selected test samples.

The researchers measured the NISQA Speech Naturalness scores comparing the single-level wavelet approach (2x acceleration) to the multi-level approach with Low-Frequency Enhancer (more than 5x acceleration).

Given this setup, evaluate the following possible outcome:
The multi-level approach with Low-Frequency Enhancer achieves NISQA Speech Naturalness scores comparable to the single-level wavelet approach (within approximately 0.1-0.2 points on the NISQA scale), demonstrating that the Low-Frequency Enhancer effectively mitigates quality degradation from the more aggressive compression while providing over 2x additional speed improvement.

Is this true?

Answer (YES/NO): NO